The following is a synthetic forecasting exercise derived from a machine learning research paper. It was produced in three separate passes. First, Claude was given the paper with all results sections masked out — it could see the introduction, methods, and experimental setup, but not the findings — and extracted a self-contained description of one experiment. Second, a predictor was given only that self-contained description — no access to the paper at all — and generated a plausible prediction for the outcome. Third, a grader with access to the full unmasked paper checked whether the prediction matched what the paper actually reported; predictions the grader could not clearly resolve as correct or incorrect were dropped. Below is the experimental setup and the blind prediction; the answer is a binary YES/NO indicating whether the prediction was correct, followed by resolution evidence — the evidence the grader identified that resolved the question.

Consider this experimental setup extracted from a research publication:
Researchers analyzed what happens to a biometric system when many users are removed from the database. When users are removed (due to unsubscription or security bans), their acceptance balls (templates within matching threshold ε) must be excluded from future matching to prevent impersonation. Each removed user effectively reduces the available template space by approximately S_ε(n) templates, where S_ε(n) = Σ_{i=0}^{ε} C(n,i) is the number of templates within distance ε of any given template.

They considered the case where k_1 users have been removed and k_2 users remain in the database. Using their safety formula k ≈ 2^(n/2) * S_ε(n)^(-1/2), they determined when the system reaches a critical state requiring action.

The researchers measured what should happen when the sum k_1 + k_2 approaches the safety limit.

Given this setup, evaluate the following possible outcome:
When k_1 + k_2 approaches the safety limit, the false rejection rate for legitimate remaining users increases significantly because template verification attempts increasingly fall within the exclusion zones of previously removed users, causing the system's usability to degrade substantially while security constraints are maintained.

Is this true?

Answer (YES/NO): NO